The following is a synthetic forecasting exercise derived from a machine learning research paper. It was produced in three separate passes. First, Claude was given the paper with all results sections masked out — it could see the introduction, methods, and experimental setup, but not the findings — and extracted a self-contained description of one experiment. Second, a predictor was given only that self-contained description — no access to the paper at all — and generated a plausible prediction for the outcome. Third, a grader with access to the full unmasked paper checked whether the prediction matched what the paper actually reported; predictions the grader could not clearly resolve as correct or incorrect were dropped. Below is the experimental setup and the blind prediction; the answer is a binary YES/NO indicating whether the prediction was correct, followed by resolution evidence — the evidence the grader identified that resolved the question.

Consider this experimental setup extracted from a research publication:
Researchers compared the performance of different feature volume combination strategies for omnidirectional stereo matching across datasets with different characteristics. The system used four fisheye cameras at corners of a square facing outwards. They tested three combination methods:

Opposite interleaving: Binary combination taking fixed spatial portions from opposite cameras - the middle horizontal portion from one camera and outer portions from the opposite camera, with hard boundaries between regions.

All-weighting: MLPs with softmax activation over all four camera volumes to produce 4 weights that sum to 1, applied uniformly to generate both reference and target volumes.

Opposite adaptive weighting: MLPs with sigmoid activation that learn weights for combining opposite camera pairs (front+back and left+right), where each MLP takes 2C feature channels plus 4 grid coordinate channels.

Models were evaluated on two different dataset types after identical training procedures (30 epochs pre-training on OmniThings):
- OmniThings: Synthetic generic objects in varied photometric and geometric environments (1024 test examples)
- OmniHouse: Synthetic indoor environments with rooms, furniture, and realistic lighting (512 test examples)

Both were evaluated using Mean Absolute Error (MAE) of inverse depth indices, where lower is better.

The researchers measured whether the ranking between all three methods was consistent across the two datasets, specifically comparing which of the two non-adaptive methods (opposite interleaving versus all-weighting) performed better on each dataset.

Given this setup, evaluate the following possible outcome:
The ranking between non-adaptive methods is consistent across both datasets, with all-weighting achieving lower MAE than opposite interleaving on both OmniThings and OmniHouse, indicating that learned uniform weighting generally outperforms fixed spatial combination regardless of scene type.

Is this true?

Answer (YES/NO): NO